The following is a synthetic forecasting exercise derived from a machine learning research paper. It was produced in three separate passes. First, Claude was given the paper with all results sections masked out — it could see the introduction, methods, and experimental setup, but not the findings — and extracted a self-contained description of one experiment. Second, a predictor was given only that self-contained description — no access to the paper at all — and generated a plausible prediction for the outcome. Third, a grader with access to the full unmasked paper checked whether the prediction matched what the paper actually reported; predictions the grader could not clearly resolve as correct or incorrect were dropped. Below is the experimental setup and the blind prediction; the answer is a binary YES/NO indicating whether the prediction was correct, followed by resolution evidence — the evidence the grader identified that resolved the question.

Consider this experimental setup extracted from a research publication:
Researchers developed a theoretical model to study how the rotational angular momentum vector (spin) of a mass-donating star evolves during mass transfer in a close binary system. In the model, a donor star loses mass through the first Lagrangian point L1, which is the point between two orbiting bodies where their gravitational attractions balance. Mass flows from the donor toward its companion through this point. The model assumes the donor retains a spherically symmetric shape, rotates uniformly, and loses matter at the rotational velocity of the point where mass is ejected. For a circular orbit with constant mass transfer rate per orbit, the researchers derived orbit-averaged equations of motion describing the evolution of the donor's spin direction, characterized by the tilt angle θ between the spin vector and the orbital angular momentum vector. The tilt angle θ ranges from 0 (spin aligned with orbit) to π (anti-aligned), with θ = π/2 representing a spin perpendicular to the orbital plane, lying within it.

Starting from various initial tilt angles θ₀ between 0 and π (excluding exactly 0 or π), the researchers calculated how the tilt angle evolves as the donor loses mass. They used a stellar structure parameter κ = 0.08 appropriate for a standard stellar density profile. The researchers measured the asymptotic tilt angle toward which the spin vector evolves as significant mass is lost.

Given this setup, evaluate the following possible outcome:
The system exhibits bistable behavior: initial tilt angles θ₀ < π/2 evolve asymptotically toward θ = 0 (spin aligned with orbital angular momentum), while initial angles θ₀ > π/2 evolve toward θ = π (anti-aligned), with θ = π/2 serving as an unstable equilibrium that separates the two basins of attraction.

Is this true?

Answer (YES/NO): NO